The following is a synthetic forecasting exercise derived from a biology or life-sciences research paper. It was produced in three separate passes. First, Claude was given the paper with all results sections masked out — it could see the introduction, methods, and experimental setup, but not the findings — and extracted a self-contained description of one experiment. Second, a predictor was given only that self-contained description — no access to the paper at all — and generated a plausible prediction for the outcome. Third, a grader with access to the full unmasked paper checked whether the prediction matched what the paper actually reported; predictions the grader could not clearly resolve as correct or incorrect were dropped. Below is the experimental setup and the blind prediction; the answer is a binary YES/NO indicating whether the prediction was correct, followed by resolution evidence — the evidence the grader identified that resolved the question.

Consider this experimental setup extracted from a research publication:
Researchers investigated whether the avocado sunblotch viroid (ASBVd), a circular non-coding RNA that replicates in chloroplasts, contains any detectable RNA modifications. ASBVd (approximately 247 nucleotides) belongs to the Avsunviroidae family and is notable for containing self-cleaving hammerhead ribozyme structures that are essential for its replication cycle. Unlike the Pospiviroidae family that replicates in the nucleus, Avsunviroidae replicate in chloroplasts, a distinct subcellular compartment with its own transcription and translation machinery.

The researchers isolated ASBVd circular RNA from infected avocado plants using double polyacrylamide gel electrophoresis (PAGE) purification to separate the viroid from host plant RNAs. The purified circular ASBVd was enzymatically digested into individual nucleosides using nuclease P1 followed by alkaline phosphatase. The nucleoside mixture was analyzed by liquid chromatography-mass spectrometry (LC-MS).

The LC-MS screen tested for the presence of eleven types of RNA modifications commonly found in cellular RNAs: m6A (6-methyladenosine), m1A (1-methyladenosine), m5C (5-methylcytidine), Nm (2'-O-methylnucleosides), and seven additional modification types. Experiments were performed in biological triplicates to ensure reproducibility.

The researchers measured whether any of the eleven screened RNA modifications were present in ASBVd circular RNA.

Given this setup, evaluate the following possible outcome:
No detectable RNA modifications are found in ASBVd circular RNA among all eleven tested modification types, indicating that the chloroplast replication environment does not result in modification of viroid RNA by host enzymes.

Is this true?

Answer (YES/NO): YES